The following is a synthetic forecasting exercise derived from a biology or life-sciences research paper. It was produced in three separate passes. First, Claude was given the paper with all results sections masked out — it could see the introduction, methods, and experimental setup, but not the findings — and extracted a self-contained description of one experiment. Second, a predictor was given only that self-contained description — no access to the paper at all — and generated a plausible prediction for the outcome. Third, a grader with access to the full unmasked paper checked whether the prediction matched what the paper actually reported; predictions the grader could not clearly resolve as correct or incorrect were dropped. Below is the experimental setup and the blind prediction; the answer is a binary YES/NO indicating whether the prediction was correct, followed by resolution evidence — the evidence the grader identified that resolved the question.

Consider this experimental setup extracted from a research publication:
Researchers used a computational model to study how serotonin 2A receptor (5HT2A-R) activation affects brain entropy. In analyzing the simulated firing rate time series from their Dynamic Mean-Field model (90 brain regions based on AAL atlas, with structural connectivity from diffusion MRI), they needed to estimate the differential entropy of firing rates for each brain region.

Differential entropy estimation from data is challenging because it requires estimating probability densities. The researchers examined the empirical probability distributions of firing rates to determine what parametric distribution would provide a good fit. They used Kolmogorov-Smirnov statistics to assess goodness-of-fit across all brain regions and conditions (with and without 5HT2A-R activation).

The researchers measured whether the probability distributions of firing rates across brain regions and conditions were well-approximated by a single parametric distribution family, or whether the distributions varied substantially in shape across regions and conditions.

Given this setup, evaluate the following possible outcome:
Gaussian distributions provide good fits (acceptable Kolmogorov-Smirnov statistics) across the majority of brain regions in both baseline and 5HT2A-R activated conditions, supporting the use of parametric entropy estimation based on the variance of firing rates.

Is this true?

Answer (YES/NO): NO